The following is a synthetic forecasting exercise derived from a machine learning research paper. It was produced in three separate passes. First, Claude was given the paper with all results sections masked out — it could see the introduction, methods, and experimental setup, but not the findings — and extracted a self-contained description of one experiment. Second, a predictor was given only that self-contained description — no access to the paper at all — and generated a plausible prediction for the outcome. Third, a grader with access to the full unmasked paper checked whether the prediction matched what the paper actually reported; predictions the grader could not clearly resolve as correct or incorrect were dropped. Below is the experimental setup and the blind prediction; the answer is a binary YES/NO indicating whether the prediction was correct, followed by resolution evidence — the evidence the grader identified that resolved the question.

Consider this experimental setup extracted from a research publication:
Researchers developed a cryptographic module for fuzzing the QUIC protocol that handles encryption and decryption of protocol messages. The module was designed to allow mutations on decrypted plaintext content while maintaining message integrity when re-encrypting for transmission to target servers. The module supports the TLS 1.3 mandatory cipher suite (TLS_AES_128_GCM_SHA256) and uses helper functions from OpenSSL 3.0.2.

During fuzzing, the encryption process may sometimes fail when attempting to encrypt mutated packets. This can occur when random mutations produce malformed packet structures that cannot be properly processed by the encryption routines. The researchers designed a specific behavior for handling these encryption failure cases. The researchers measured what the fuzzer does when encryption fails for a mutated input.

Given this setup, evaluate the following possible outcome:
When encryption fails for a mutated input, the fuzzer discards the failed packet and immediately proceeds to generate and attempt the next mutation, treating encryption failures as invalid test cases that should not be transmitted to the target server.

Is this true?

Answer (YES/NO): NO